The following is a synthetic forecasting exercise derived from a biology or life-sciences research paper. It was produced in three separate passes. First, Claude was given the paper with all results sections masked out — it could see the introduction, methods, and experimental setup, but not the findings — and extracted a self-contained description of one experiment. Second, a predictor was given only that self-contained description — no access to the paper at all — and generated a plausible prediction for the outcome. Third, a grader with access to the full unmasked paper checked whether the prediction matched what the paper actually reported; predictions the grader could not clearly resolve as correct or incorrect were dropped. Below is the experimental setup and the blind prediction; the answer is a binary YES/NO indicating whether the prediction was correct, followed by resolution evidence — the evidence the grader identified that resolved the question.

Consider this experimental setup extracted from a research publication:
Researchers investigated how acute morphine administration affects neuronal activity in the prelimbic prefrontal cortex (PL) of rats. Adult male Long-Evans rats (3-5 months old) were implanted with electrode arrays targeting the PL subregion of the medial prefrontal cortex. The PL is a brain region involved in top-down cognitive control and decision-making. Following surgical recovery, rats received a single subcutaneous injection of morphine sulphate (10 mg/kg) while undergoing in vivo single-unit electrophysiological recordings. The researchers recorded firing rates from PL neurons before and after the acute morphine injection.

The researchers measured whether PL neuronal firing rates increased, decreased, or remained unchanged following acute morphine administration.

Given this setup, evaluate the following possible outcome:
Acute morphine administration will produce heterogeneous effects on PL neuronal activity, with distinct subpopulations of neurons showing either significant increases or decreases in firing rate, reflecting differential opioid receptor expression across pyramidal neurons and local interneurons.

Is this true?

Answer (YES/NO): YES